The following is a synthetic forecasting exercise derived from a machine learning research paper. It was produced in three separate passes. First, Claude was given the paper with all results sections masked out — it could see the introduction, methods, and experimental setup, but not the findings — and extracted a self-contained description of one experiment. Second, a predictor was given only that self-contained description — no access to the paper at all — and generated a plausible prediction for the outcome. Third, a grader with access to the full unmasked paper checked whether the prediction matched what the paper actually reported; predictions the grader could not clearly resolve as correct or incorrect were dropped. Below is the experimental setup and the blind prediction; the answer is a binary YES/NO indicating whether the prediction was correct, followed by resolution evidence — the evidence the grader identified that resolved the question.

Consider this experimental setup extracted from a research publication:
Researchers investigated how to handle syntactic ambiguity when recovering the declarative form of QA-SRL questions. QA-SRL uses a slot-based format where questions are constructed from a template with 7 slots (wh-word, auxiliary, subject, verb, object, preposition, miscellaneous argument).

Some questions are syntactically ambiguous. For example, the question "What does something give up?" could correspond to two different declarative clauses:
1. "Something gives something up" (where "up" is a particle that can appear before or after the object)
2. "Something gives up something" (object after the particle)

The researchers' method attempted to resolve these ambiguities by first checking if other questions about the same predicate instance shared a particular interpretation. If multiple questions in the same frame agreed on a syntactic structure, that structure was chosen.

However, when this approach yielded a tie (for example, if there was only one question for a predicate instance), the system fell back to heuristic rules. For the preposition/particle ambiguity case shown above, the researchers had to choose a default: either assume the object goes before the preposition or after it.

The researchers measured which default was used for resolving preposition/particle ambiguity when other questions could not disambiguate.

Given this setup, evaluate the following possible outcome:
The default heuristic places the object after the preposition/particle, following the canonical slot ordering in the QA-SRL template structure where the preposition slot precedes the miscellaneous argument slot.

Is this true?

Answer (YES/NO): YES